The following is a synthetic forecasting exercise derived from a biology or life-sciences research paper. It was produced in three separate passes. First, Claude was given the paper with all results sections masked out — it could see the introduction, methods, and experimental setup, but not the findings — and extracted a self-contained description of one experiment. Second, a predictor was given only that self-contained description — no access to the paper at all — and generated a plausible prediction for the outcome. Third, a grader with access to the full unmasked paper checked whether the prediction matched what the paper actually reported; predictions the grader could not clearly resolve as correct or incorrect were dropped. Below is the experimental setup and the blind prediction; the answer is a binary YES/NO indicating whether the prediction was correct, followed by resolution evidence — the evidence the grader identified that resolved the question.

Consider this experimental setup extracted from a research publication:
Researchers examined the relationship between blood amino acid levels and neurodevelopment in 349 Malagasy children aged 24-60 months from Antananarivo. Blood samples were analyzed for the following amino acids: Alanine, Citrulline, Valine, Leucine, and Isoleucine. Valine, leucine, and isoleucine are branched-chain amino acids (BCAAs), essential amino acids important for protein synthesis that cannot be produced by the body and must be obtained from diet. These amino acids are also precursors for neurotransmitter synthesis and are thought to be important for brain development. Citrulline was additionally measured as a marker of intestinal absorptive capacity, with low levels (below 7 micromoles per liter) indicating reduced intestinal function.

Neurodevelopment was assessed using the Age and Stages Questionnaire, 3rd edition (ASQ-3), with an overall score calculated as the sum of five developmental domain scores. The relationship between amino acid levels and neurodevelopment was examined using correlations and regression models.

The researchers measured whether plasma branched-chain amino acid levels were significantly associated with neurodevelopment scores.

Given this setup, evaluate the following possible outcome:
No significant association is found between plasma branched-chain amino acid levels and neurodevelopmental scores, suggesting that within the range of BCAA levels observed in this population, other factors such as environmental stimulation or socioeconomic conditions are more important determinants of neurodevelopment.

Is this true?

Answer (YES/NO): NO